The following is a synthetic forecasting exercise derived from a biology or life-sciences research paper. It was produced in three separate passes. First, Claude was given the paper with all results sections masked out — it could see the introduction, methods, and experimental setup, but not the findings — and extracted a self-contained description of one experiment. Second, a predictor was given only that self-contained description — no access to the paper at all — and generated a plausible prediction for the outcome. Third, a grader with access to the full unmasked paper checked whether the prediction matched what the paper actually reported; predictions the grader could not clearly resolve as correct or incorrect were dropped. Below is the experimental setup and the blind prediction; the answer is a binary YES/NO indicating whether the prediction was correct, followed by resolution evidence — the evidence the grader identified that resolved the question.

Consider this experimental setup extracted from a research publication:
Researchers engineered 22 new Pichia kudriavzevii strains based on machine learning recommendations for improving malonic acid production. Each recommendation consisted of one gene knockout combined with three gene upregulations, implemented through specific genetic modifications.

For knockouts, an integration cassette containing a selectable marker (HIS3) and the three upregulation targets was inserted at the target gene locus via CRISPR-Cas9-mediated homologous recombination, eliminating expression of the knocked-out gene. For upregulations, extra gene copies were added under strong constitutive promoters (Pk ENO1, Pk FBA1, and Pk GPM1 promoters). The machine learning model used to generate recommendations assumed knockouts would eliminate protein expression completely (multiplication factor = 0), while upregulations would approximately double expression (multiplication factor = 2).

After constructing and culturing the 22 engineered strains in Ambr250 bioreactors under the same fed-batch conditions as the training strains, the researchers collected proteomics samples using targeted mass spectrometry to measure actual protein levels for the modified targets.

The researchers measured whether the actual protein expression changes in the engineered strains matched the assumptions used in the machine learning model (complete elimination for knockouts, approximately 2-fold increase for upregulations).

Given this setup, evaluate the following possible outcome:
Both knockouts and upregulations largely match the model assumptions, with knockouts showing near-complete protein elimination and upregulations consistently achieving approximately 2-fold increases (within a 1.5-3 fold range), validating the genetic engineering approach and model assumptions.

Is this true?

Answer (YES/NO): NO